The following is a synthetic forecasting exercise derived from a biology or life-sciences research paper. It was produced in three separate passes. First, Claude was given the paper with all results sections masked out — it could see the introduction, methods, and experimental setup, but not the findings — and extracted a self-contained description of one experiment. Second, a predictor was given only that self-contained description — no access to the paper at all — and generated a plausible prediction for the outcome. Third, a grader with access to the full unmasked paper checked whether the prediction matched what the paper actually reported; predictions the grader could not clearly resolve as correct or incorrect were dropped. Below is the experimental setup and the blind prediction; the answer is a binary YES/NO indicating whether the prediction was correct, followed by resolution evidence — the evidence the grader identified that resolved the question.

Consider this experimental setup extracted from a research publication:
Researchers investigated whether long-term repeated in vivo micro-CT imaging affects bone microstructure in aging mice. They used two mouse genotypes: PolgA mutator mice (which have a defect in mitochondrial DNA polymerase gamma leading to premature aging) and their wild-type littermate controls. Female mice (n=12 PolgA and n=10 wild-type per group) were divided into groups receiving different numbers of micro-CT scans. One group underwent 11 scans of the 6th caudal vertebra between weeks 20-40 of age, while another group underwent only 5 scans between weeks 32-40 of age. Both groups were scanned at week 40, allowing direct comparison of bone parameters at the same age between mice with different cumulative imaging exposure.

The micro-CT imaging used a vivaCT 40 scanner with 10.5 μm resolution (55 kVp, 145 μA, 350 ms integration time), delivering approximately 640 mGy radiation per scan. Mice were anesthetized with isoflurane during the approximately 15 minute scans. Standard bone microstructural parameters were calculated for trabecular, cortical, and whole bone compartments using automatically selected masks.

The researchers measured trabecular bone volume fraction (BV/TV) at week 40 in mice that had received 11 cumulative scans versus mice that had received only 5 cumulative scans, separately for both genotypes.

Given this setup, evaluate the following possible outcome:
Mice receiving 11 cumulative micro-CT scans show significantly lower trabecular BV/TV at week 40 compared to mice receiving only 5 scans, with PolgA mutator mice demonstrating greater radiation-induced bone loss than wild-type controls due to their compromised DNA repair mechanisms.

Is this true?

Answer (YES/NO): NO